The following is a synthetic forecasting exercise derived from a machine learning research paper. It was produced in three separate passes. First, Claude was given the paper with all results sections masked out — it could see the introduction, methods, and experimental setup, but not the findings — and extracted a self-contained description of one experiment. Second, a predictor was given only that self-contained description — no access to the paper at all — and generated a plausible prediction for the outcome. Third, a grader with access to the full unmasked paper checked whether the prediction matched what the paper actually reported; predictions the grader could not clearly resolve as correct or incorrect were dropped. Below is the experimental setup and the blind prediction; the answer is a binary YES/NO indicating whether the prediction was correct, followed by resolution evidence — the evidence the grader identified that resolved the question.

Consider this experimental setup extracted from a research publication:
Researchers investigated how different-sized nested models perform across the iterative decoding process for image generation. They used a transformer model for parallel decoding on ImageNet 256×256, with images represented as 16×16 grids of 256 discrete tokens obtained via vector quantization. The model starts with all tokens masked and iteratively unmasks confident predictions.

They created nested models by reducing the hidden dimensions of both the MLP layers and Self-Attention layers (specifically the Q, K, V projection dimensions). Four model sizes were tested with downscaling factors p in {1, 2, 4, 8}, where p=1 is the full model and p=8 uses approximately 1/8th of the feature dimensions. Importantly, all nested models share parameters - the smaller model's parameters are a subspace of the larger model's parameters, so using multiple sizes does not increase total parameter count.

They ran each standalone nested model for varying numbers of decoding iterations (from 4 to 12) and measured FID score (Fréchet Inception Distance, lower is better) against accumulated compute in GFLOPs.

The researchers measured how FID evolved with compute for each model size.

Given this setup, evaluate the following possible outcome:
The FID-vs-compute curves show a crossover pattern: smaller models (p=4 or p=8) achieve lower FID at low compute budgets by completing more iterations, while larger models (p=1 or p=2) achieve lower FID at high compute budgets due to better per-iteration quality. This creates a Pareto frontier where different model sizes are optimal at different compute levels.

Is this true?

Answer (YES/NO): YES